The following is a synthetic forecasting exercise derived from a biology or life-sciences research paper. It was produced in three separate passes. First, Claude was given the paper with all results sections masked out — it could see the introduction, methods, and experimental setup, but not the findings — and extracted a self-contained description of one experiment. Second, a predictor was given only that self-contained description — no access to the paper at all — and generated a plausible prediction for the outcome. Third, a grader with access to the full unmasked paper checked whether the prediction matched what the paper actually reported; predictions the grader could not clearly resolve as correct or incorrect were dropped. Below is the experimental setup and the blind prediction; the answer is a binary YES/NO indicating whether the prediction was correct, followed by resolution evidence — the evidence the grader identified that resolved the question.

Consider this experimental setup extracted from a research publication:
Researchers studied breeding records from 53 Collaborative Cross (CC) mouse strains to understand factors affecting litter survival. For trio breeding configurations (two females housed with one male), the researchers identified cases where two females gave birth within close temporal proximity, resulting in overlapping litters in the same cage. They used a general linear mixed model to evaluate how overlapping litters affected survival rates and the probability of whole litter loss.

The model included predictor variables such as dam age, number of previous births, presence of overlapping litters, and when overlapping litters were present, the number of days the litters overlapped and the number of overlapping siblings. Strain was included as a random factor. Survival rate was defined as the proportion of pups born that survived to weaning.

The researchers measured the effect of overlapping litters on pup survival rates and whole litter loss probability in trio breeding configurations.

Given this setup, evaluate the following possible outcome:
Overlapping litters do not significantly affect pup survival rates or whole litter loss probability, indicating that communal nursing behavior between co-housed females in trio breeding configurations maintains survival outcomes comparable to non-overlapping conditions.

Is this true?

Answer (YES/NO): NO